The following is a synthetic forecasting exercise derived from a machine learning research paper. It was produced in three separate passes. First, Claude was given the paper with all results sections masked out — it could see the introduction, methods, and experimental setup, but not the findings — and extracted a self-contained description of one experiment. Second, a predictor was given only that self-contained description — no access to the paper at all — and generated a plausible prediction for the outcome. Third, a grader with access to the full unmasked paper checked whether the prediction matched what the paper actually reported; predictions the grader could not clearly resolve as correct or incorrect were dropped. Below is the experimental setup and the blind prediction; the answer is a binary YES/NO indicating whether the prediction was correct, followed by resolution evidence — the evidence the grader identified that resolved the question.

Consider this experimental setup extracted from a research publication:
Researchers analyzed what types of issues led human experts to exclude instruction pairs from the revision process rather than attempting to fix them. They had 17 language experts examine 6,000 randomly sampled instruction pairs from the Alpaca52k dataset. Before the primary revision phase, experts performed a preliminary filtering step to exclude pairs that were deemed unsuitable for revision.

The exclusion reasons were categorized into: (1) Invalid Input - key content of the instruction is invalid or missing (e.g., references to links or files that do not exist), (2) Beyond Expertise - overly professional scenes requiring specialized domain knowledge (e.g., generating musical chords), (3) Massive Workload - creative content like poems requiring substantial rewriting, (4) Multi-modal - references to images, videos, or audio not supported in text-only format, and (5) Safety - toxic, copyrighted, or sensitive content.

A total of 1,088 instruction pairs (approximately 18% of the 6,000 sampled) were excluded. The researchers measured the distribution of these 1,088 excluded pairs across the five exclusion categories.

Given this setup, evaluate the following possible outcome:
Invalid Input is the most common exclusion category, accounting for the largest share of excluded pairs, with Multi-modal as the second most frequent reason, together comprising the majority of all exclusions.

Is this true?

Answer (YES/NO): NO